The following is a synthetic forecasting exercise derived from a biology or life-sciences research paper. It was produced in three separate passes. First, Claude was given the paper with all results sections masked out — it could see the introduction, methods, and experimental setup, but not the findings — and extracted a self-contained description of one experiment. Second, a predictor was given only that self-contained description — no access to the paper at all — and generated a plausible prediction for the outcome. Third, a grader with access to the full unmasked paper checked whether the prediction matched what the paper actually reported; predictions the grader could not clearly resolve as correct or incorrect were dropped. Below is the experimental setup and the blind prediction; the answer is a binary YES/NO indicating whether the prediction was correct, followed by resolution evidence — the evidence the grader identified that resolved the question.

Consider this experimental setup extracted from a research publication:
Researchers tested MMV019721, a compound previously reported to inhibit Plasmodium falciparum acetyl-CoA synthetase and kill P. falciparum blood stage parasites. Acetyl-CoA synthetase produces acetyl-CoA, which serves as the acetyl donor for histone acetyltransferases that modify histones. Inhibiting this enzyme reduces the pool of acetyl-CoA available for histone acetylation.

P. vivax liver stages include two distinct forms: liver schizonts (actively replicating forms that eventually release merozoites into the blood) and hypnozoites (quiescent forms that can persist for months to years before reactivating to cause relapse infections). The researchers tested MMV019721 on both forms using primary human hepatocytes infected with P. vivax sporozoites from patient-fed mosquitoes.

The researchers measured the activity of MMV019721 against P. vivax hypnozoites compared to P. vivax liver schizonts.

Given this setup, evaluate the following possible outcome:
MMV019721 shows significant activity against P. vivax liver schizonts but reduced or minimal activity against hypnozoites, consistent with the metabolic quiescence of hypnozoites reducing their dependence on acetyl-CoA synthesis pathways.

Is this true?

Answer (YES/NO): NO